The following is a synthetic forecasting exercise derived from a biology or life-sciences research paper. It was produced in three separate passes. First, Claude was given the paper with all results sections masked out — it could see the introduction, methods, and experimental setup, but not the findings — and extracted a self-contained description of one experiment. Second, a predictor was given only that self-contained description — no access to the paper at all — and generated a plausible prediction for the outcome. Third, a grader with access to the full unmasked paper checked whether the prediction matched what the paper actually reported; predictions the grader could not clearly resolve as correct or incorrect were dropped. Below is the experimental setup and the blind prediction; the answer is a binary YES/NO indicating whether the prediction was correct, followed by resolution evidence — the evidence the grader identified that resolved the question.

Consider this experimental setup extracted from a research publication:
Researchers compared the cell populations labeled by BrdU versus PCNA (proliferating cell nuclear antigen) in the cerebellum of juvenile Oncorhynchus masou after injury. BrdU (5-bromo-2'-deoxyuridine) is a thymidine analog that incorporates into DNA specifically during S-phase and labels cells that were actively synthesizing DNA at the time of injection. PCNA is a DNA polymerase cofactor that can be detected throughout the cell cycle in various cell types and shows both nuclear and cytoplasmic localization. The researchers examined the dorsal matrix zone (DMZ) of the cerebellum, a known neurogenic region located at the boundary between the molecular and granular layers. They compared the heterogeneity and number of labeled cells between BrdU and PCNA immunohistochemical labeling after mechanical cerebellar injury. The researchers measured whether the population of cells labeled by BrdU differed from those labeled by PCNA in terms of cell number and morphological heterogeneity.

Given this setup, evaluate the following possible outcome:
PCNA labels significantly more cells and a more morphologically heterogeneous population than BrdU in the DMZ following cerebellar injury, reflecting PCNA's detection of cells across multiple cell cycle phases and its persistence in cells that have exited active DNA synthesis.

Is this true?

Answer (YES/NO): YES